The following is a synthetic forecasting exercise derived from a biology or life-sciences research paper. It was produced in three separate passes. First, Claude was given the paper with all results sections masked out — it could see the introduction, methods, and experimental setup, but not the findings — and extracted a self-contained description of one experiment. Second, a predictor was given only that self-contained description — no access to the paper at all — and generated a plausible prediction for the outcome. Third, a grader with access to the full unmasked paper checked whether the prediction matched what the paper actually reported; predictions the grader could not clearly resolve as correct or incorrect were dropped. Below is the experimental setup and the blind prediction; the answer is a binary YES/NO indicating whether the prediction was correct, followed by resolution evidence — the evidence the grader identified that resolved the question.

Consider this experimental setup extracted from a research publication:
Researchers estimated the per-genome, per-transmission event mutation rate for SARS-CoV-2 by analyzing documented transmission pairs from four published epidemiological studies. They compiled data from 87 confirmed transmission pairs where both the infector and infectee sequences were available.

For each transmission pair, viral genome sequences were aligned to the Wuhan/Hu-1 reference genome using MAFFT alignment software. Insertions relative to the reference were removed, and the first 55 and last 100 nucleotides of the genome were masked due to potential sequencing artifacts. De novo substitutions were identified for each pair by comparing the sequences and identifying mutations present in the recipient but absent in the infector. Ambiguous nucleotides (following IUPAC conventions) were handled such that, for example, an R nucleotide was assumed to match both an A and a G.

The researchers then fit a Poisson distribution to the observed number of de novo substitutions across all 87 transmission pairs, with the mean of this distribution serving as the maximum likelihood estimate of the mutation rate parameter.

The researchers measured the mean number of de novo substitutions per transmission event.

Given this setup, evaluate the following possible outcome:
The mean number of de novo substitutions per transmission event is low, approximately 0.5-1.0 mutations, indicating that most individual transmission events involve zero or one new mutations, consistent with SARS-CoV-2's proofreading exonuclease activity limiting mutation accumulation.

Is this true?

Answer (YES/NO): NO